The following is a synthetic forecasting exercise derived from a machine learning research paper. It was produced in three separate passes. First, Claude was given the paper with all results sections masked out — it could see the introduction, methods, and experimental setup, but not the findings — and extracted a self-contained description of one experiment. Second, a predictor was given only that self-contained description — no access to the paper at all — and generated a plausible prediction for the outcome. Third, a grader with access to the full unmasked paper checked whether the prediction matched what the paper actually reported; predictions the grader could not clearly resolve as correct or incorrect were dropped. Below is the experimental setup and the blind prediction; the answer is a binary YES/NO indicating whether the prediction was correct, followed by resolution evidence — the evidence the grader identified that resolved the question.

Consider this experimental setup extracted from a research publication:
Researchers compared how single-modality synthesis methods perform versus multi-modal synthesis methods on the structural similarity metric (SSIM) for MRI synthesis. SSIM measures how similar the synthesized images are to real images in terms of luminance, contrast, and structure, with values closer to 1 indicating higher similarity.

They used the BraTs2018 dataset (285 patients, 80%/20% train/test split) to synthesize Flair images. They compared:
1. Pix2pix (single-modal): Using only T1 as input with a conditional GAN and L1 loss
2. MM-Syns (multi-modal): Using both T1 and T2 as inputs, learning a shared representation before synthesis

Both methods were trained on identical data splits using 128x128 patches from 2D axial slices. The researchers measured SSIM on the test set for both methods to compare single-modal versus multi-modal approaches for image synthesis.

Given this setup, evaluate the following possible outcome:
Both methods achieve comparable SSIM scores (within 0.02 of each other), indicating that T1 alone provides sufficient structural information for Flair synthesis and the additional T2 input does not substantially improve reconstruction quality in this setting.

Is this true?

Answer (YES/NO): YES